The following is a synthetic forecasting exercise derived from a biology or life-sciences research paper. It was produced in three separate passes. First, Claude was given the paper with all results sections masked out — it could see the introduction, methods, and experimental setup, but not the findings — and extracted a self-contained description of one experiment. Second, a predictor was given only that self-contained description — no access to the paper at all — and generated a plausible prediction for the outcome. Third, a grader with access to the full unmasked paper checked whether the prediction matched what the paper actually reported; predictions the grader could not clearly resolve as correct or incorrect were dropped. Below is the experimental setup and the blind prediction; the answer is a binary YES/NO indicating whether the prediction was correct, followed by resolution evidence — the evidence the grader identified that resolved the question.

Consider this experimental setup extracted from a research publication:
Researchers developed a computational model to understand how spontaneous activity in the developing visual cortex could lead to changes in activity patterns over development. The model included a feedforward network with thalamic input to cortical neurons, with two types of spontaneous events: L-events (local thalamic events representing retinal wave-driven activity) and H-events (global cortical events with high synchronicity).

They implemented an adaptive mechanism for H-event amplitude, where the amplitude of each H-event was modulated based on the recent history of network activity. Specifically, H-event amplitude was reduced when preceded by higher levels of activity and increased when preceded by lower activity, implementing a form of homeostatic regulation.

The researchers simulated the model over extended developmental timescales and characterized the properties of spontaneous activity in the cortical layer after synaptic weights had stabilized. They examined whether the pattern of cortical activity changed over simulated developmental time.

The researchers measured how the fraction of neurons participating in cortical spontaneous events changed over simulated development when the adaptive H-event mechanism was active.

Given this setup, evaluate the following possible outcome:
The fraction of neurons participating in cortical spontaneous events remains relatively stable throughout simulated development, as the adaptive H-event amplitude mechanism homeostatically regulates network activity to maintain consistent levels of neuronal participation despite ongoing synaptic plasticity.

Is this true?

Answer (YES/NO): NO